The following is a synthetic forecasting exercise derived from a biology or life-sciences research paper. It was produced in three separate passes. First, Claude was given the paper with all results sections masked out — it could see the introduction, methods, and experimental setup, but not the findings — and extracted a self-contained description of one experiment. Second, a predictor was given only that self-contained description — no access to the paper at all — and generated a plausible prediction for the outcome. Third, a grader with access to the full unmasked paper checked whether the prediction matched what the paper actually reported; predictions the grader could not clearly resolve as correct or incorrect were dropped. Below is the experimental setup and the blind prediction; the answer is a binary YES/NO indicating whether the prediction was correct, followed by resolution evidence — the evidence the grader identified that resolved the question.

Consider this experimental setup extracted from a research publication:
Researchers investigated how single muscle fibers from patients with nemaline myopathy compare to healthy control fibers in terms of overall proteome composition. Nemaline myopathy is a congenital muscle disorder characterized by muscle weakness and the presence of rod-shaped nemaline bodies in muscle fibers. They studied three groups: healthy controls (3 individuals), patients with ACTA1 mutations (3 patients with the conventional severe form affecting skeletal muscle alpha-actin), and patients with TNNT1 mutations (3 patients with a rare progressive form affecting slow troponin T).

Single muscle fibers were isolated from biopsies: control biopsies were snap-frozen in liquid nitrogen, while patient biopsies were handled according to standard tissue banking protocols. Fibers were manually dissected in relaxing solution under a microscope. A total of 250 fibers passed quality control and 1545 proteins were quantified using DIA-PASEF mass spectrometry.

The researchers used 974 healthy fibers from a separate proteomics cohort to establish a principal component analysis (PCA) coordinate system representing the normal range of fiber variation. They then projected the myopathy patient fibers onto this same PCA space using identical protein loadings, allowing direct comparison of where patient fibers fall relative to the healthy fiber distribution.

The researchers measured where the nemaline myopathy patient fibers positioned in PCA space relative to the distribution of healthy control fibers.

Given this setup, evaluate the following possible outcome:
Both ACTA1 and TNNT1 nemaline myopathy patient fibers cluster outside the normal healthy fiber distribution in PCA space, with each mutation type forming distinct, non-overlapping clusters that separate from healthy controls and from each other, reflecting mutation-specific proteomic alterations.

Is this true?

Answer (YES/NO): NO